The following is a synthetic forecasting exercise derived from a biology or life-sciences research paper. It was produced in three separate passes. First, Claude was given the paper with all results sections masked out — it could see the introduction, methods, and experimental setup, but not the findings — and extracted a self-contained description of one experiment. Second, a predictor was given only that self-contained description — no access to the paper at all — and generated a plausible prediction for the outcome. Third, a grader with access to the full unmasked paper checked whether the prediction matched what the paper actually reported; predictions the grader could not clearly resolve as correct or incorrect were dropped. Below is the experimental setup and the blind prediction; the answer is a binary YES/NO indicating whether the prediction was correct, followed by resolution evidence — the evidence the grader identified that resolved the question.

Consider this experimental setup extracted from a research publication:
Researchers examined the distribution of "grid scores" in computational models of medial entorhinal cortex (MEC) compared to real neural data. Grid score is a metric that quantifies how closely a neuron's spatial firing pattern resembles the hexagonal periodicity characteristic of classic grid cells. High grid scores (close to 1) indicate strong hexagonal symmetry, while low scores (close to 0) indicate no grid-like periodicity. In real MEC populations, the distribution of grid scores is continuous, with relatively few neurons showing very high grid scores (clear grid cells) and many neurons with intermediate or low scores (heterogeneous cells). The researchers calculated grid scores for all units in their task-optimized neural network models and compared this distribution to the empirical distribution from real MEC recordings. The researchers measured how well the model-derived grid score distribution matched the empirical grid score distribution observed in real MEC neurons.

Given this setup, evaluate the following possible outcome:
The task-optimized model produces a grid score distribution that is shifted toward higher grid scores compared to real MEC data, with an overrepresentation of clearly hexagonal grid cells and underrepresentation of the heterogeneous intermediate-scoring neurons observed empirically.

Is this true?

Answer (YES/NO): NO